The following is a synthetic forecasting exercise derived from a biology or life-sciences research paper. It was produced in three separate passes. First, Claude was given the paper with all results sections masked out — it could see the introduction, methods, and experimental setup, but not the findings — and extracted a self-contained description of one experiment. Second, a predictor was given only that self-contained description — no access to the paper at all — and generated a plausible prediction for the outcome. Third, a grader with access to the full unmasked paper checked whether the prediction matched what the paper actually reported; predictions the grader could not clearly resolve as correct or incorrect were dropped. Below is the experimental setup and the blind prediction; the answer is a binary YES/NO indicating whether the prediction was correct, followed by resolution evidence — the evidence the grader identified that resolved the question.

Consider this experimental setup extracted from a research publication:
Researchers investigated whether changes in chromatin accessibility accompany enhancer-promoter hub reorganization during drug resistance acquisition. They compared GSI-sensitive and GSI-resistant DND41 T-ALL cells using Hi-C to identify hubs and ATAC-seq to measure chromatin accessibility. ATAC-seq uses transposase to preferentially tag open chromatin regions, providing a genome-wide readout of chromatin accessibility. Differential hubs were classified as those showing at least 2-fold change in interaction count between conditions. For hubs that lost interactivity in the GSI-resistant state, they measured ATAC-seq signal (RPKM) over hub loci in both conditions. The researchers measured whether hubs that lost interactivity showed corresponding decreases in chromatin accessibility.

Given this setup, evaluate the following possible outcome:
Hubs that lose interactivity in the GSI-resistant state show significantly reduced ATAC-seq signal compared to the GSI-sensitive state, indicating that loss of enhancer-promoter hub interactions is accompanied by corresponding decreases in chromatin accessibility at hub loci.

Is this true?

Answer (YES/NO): YES